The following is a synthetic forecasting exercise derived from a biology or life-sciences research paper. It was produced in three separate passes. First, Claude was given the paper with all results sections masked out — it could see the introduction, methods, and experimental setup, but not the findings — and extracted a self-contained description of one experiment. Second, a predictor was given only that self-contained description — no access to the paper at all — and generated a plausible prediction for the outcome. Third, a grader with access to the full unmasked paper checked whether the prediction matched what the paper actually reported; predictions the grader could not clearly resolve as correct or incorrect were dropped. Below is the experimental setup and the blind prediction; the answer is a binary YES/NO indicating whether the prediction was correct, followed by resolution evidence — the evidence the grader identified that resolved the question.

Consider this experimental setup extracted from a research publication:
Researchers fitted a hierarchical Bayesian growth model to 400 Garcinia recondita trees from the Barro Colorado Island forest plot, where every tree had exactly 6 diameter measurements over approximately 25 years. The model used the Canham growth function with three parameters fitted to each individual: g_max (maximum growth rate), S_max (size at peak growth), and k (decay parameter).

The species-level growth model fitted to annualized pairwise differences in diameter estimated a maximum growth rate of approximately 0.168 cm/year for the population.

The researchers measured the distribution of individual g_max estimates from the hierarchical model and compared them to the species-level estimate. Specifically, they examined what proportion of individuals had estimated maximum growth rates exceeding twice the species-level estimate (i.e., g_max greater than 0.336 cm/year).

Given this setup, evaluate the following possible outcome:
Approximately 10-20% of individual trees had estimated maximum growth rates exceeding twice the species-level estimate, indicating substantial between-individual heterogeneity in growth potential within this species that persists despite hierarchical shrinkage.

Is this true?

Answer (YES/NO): NO